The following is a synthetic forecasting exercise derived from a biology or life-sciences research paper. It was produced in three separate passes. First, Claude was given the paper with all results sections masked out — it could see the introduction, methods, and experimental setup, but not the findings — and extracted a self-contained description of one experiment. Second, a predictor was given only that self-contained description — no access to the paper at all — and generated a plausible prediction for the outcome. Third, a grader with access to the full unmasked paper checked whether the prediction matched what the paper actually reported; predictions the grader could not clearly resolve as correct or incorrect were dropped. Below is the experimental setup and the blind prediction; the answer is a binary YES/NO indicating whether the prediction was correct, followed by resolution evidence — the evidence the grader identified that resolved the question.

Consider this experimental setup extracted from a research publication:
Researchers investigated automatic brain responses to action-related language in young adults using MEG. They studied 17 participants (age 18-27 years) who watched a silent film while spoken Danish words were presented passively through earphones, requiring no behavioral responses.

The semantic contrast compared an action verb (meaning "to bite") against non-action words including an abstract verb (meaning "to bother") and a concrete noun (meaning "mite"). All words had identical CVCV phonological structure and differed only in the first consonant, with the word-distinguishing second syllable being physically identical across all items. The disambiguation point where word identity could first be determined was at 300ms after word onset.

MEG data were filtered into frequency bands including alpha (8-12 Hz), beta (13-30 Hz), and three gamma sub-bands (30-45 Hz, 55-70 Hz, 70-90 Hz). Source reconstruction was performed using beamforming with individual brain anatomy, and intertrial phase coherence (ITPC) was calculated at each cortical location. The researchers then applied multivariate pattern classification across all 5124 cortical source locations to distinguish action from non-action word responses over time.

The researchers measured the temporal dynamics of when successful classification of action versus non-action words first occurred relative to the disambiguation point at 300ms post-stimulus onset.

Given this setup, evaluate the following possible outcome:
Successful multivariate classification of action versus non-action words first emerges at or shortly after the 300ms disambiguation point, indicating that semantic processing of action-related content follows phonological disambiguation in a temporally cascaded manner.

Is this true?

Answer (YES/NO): YES